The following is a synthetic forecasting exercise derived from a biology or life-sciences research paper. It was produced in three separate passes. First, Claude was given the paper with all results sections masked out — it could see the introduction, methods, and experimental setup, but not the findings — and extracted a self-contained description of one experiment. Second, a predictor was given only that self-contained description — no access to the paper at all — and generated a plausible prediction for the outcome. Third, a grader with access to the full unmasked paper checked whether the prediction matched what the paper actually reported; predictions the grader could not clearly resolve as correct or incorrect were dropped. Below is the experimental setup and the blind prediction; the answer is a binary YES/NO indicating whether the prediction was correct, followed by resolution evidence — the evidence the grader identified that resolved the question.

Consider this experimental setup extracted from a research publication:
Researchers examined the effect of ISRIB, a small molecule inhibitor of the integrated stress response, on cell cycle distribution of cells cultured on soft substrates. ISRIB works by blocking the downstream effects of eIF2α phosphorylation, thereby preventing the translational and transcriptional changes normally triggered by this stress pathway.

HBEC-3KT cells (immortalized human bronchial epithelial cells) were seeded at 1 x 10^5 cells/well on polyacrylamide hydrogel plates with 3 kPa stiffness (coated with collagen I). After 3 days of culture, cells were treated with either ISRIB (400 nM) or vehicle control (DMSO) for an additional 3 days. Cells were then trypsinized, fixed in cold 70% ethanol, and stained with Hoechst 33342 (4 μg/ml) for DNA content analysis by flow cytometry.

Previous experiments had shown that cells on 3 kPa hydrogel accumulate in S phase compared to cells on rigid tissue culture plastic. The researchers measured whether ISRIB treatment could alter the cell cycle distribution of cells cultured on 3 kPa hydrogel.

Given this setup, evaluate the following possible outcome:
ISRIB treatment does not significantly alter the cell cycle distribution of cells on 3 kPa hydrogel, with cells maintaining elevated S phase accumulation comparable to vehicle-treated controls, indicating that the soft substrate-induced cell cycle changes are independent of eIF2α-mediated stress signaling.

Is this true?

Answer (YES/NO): NO